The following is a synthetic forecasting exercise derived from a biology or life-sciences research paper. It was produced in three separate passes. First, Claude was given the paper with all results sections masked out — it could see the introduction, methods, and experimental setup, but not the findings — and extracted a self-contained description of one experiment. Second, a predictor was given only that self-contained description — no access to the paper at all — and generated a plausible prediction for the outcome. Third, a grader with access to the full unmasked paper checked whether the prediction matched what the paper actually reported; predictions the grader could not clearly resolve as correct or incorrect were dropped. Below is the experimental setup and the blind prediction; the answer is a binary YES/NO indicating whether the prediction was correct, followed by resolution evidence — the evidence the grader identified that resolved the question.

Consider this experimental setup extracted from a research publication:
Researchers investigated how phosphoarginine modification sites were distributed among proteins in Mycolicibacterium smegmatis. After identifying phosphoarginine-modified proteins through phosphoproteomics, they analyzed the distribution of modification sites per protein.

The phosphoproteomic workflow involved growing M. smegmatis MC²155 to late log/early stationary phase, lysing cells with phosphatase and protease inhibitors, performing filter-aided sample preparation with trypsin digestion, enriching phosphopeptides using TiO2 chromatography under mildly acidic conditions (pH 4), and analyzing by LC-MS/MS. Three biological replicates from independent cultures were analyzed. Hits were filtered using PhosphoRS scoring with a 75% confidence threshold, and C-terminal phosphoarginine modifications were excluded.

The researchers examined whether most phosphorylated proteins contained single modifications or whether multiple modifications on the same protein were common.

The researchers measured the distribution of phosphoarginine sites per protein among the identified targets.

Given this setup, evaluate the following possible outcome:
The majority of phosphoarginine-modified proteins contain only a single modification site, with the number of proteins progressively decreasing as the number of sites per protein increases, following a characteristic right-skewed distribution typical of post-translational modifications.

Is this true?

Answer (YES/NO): YES